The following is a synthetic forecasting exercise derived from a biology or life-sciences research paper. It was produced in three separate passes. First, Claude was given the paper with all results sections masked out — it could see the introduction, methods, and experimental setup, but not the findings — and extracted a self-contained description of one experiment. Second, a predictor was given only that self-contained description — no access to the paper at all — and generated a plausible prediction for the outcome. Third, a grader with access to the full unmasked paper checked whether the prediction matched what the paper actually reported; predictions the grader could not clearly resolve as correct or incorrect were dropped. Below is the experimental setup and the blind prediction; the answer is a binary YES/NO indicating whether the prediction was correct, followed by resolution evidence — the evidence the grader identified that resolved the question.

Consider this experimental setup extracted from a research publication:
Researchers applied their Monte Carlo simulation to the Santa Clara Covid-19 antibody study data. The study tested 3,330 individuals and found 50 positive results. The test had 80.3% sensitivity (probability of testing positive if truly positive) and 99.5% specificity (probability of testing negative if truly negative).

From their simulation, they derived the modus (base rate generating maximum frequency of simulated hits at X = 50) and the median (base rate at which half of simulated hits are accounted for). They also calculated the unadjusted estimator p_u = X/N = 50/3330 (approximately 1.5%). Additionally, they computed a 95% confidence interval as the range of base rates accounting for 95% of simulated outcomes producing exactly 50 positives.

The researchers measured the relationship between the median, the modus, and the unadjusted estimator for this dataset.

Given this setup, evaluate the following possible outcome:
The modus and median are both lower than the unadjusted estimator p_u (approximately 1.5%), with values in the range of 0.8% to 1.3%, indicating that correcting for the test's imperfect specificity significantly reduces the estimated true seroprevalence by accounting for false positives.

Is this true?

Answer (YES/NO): YES